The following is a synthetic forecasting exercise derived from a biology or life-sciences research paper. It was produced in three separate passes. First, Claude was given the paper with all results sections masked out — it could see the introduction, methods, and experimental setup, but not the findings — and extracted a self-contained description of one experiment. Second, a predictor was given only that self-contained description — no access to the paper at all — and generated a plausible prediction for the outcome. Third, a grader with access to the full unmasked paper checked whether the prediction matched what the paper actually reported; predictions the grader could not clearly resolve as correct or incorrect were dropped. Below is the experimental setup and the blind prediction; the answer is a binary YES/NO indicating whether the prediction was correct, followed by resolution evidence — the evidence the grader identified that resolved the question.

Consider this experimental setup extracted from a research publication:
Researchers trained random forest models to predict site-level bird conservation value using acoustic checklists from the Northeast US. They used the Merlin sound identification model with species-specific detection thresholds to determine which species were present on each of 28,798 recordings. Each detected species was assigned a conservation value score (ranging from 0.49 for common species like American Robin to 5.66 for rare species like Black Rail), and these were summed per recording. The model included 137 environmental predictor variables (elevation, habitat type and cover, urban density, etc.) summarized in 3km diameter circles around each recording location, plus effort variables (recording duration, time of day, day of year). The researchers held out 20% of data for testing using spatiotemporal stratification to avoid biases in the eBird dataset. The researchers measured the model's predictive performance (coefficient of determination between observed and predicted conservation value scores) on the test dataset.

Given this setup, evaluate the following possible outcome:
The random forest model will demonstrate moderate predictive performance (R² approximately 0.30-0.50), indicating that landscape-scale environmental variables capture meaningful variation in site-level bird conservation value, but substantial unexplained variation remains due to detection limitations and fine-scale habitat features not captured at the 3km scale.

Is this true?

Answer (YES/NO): YES